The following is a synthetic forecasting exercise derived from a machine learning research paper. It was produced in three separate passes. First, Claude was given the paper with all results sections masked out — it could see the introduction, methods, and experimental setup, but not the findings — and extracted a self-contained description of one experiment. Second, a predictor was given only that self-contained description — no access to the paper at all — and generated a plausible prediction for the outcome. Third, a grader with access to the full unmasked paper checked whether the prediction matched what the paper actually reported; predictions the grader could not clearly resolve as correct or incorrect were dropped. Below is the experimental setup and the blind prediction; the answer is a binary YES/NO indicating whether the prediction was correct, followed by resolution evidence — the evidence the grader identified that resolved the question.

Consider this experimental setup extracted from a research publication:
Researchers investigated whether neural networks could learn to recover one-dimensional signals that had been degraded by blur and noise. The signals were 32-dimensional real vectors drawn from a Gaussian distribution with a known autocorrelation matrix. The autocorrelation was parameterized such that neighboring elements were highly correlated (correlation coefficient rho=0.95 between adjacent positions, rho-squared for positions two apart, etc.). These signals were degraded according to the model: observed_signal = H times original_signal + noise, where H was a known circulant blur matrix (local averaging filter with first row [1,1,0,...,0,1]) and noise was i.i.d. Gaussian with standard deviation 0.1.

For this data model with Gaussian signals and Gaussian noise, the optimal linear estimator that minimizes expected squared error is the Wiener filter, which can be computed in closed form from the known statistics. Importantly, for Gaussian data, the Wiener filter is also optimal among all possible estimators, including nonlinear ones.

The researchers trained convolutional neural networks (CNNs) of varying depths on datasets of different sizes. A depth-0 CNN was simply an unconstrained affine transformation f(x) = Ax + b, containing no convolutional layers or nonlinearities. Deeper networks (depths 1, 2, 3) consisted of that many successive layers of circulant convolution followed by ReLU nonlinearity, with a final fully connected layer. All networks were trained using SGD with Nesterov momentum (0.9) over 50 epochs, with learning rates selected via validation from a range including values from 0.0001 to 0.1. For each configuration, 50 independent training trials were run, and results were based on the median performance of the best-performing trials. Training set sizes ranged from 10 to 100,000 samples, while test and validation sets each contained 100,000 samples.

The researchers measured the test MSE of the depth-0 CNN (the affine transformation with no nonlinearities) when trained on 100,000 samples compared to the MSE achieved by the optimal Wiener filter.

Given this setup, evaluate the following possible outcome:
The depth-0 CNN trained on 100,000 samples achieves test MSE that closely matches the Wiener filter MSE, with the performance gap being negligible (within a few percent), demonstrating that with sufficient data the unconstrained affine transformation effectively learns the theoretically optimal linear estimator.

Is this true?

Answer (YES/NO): YES